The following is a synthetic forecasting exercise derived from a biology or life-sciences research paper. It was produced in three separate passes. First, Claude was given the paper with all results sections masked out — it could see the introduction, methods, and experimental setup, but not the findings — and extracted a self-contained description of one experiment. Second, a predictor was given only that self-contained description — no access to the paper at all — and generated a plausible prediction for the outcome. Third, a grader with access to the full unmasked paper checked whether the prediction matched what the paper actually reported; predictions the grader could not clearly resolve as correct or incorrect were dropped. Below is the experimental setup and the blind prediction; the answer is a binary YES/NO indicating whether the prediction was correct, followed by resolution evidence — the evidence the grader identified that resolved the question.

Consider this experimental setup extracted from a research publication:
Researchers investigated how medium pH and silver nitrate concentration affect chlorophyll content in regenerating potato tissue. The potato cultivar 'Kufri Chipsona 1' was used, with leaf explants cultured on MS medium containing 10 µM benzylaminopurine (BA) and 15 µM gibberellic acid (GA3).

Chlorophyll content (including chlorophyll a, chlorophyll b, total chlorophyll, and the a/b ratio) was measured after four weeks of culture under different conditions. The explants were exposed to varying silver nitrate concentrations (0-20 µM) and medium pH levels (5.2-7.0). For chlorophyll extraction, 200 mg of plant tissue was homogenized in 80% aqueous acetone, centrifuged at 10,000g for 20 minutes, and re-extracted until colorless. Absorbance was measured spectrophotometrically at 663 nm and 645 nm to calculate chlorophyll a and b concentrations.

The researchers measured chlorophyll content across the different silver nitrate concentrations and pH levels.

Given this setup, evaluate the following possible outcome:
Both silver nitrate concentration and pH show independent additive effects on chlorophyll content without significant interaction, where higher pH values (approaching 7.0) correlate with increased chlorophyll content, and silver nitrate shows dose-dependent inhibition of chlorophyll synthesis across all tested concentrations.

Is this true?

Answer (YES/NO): NO